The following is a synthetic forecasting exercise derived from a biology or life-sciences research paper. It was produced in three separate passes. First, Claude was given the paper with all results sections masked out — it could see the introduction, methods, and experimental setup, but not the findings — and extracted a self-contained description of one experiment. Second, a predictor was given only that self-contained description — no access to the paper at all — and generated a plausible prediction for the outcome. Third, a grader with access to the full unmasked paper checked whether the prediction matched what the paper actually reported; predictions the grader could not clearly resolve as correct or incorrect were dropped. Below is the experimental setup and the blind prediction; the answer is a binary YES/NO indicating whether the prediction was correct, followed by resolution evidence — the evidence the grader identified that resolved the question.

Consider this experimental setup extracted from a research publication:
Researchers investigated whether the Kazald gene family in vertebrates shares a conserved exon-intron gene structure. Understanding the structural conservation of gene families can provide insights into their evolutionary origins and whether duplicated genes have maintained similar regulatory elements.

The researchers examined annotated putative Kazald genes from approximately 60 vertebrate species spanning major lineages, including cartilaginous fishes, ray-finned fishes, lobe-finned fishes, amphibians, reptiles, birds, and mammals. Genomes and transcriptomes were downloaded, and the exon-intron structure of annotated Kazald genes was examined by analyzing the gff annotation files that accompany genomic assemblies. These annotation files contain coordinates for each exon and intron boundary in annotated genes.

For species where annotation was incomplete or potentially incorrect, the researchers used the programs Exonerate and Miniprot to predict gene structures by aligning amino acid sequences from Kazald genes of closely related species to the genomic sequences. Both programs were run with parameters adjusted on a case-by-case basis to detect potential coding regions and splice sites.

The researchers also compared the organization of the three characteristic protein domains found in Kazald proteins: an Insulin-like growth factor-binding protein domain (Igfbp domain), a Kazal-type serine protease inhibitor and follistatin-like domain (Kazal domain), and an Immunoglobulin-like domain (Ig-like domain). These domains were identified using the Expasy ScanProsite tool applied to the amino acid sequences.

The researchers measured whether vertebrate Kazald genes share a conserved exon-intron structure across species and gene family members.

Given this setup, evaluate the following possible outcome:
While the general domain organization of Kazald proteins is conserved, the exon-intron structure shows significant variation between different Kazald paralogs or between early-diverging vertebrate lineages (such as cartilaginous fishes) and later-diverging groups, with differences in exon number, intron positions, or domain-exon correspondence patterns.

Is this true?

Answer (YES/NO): NO